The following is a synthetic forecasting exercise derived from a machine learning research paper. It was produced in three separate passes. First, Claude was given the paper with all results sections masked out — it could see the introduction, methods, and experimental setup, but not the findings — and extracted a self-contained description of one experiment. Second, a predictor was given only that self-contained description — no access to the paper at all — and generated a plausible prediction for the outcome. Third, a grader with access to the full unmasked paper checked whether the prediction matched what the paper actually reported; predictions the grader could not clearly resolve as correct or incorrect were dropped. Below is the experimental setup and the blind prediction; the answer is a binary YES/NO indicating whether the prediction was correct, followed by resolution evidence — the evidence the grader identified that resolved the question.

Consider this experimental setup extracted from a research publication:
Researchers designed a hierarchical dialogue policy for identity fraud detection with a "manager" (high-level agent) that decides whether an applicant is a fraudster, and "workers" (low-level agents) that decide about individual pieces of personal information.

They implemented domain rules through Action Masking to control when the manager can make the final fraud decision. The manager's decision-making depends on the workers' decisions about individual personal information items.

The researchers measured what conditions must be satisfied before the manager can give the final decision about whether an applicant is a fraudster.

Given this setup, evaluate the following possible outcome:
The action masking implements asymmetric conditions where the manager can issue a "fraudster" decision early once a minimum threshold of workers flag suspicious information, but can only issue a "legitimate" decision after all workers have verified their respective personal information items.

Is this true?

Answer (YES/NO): YES